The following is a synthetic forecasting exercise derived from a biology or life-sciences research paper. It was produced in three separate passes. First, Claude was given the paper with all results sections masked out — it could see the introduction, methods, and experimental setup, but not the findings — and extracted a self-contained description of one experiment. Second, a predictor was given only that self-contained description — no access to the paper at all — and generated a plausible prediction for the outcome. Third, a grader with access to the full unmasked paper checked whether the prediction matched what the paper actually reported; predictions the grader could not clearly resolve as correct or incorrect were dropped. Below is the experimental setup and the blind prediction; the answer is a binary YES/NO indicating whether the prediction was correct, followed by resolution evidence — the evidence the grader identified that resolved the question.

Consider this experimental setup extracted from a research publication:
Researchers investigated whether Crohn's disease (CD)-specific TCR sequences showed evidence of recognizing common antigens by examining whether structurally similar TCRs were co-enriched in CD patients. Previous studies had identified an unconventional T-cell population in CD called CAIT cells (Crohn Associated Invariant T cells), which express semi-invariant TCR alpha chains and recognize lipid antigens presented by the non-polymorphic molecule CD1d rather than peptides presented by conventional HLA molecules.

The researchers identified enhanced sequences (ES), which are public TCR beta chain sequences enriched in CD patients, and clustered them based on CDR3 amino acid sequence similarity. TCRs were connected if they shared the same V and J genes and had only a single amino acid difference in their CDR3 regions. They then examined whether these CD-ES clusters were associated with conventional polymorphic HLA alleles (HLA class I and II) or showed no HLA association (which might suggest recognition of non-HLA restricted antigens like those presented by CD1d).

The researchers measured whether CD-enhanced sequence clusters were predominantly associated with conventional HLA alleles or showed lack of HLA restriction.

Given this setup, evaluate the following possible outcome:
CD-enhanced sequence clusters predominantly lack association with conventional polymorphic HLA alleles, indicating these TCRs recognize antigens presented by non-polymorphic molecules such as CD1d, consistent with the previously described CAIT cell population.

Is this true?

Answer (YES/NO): NO